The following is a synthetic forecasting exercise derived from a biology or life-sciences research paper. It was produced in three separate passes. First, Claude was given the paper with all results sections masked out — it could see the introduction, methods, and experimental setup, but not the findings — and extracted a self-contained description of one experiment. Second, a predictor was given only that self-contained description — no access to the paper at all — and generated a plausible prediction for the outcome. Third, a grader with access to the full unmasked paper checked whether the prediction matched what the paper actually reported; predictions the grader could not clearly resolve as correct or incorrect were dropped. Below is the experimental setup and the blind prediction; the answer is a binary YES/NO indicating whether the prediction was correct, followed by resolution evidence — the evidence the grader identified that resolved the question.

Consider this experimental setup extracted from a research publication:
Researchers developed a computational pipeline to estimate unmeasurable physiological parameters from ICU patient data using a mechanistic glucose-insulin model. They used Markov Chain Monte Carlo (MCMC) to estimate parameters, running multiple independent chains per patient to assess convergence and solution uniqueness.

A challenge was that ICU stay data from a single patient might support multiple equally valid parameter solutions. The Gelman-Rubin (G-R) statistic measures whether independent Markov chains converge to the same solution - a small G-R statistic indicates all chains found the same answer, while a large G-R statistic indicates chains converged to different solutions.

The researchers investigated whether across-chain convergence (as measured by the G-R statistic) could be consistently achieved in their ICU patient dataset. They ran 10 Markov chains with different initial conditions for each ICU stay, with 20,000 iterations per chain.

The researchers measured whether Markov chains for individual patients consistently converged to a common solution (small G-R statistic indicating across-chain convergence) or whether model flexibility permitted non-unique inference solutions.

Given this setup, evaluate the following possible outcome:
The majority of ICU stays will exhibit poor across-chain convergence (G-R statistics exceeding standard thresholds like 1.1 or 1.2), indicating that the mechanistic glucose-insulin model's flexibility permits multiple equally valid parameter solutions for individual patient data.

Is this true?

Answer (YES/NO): YES